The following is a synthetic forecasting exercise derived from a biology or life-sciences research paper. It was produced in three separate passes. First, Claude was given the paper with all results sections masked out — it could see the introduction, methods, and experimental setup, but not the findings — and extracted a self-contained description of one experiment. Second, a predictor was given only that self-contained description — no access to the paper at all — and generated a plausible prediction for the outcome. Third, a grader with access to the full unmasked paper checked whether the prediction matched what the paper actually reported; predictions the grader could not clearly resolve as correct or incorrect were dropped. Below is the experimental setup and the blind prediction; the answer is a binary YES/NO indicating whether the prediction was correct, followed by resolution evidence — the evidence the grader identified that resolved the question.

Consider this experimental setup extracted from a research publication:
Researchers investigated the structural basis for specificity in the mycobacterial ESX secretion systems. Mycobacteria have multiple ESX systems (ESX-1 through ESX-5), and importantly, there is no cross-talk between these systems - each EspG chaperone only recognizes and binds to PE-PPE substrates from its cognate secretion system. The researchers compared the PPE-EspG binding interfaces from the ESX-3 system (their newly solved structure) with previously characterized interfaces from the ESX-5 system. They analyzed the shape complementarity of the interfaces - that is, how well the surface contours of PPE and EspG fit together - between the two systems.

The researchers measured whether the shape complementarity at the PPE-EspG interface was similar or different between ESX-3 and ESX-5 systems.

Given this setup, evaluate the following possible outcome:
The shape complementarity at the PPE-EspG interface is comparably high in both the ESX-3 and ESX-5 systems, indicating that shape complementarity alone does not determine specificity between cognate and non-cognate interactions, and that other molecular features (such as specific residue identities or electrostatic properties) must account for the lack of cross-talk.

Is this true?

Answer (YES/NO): NO